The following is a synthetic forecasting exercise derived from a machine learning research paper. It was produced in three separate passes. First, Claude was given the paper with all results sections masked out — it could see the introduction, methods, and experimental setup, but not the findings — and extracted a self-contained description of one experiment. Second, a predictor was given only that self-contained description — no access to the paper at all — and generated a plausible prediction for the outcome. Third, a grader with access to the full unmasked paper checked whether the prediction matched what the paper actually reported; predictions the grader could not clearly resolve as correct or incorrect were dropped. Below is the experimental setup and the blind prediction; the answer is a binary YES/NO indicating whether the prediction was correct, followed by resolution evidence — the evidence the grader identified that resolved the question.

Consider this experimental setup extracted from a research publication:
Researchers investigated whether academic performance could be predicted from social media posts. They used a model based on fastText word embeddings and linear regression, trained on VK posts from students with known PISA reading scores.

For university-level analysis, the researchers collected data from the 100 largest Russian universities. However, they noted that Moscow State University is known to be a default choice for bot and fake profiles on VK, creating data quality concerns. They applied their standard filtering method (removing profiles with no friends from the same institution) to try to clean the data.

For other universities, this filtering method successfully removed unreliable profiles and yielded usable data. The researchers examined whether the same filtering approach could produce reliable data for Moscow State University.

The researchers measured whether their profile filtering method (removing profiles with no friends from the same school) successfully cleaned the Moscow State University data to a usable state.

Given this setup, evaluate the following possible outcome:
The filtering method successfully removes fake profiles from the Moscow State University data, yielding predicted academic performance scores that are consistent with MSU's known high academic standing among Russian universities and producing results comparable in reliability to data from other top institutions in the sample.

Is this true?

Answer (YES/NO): NO